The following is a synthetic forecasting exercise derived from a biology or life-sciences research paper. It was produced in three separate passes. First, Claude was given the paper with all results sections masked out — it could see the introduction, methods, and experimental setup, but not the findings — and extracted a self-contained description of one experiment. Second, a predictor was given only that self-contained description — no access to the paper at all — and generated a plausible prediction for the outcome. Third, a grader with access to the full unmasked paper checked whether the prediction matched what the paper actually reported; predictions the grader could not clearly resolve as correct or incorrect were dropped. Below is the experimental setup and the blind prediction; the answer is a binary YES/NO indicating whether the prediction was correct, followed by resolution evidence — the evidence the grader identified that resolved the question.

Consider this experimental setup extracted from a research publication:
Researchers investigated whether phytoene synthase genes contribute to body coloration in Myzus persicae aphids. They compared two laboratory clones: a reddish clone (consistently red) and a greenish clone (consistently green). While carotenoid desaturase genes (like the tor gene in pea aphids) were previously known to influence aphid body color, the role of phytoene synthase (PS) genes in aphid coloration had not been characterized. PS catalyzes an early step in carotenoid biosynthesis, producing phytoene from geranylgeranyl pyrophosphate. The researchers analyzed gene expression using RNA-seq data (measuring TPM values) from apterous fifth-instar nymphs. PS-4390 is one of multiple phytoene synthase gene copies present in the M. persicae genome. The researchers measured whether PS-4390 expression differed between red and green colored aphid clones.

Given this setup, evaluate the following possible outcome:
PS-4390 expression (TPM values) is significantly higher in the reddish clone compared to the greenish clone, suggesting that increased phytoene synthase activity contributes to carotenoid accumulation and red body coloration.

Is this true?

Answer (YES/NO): YES